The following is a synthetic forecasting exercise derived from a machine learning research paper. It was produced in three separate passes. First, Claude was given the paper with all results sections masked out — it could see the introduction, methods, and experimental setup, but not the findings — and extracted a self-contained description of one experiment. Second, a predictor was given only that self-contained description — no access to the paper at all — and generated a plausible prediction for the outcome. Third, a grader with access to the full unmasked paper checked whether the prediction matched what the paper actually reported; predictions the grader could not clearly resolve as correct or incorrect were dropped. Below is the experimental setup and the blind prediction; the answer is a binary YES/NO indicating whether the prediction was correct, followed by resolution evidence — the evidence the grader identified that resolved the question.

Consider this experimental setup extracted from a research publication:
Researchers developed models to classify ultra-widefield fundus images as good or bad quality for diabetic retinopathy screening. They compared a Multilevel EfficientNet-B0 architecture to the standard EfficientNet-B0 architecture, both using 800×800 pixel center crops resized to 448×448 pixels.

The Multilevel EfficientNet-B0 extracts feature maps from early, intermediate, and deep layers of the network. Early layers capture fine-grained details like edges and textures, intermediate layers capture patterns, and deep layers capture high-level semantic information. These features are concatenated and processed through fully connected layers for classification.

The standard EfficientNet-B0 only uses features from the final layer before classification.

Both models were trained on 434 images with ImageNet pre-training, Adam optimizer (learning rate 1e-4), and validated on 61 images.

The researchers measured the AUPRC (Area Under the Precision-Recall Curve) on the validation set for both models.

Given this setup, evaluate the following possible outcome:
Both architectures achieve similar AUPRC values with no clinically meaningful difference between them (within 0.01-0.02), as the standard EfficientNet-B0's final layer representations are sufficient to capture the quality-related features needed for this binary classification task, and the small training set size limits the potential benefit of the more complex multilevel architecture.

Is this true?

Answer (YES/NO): YES